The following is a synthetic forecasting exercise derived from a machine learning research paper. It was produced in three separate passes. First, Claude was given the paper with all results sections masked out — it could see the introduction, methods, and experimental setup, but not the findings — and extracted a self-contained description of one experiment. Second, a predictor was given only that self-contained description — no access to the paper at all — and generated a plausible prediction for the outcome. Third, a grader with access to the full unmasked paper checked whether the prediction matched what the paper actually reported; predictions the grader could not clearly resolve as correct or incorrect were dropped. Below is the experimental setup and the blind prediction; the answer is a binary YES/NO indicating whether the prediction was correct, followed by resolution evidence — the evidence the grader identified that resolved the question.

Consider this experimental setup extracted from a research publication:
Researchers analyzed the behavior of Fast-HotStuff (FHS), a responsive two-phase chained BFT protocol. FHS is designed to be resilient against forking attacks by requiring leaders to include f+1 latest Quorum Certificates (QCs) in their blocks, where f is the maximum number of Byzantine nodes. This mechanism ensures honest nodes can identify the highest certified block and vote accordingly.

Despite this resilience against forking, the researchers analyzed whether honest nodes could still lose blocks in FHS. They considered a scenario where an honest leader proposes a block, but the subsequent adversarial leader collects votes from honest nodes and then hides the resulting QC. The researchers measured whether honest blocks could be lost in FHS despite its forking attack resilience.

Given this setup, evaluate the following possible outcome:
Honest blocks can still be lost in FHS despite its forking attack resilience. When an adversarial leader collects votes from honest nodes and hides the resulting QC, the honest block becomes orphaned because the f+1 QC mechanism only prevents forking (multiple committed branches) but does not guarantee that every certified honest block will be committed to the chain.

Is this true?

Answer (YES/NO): YES